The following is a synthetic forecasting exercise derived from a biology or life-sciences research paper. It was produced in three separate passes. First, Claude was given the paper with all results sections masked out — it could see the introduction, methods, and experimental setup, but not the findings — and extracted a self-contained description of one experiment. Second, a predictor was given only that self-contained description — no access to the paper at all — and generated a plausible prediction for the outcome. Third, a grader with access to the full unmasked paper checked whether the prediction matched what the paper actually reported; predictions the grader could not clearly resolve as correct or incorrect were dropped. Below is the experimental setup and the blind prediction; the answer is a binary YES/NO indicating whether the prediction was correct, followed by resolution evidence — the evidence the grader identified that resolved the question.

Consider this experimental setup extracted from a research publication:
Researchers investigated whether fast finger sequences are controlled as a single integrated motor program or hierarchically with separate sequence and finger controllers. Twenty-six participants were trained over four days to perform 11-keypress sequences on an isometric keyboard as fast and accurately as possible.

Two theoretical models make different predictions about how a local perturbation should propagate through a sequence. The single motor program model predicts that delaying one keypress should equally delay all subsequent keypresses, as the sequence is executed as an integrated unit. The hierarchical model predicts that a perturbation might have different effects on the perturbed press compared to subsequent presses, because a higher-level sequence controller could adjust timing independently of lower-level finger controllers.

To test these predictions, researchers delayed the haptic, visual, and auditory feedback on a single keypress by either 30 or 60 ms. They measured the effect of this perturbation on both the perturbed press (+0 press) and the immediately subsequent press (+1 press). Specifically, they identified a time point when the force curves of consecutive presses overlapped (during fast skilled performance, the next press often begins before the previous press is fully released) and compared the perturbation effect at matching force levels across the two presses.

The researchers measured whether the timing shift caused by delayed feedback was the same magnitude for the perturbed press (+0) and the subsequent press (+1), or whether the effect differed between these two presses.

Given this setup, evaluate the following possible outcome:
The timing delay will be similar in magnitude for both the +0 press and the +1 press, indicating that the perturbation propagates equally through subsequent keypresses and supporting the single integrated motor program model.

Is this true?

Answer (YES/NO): NO